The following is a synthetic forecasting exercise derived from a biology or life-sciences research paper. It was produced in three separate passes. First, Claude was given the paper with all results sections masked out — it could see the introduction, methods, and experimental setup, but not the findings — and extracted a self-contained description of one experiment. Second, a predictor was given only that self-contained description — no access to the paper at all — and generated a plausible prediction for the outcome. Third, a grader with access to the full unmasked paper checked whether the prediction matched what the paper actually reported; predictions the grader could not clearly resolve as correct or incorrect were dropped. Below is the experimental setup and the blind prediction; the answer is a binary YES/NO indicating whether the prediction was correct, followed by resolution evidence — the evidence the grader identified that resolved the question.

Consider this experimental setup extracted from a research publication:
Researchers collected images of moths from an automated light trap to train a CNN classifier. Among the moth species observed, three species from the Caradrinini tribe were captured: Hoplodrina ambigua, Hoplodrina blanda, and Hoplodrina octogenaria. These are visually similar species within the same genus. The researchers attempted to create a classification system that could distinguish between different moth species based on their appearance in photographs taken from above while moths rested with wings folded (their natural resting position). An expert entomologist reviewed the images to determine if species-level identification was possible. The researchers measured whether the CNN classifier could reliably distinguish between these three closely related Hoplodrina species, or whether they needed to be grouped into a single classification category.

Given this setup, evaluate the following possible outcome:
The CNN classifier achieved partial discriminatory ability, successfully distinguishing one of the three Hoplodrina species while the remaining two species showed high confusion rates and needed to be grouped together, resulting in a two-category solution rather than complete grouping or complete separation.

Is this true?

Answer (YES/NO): NO